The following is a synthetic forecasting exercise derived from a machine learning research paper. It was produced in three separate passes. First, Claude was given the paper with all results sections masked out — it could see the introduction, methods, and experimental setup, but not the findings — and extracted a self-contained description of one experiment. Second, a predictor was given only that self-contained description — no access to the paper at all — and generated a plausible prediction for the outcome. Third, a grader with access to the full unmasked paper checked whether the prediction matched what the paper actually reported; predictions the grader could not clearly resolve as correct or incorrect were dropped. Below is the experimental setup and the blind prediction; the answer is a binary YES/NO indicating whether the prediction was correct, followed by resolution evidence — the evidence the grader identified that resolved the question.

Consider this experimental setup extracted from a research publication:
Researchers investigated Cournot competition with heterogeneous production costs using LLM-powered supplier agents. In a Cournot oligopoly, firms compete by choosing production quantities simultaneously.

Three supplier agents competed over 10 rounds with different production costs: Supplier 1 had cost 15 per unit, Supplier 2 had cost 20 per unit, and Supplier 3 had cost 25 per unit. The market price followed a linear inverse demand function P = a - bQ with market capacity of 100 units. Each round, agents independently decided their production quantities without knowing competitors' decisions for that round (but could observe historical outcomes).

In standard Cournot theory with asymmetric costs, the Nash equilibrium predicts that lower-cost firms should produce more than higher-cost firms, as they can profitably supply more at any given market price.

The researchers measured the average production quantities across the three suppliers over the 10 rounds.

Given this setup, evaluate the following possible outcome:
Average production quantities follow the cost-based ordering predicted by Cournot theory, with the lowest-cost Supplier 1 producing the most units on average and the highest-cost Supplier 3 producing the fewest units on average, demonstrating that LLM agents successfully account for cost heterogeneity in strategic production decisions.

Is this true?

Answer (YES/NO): YES